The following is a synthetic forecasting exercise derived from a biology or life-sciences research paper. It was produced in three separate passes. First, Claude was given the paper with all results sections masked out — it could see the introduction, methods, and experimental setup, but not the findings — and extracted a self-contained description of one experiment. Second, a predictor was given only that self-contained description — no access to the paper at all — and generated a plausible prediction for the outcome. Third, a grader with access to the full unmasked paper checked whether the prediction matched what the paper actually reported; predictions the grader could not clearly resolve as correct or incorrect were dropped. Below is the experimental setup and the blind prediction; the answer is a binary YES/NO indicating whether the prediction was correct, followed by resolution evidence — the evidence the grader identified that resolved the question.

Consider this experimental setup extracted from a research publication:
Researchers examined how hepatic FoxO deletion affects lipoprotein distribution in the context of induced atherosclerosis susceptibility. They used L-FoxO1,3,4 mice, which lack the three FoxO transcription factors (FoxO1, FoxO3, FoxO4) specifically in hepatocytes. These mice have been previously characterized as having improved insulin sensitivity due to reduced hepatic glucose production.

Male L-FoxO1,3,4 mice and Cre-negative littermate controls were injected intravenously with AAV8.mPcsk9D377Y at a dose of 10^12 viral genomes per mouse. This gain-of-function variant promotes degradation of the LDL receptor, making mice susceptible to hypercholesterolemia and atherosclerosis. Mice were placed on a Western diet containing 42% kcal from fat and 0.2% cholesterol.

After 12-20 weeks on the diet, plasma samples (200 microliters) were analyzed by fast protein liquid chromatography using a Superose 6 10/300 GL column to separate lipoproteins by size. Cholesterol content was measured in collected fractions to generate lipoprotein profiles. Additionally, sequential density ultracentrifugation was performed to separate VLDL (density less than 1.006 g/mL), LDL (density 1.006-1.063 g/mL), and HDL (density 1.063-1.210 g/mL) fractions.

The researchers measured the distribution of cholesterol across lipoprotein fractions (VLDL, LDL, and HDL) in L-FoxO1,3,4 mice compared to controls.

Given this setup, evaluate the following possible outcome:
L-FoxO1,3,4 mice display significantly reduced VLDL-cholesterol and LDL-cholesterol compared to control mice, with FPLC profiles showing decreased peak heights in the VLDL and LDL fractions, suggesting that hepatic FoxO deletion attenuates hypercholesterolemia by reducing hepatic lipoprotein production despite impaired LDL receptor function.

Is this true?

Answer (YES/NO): NO